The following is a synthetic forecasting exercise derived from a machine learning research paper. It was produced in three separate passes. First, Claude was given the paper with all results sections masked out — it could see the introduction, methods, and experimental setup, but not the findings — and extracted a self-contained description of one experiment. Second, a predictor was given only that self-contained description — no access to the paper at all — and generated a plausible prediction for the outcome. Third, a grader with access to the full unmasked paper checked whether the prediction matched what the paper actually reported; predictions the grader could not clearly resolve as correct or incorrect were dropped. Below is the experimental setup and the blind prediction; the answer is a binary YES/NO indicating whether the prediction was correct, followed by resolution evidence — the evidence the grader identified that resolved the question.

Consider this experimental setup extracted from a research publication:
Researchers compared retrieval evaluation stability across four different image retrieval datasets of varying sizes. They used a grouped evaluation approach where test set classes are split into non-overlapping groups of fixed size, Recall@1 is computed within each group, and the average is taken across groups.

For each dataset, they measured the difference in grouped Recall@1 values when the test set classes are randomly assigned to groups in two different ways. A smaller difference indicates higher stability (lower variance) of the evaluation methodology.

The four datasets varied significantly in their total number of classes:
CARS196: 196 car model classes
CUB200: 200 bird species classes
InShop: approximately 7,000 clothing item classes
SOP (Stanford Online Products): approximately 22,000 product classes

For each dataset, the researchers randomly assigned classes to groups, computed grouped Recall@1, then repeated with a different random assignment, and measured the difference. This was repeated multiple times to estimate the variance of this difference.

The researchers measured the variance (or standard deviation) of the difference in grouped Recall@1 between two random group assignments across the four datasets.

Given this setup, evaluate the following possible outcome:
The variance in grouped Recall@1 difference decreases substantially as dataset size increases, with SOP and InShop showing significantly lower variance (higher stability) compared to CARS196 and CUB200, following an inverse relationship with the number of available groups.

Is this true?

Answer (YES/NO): YES